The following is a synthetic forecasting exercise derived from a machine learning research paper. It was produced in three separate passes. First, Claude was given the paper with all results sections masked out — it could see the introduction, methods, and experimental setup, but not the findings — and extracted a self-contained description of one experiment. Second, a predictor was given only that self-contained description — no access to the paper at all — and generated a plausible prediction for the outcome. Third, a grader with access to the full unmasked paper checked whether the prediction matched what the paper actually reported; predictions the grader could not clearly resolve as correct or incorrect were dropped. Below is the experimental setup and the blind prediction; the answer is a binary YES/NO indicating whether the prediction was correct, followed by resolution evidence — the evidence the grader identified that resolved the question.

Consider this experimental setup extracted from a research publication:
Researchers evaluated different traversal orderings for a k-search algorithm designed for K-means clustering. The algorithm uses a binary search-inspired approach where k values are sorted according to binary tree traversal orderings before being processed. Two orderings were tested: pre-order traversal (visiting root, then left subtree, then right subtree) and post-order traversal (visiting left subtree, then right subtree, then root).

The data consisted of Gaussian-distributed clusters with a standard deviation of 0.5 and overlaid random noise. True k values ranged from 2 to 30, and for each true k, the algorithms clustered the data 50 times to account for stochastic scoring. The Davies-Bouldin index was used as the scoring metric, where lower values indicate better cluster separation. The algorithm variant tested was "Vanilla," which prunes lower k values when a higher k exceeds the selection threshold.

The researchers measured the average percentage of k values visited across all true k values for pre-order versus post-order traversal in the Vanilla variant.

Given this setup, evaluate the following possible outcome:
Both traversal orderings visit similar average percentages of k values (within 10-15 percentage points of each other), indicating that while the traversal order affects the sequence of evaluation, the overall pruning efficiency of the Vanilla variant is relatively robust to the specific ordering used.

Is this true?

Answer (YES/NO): NO